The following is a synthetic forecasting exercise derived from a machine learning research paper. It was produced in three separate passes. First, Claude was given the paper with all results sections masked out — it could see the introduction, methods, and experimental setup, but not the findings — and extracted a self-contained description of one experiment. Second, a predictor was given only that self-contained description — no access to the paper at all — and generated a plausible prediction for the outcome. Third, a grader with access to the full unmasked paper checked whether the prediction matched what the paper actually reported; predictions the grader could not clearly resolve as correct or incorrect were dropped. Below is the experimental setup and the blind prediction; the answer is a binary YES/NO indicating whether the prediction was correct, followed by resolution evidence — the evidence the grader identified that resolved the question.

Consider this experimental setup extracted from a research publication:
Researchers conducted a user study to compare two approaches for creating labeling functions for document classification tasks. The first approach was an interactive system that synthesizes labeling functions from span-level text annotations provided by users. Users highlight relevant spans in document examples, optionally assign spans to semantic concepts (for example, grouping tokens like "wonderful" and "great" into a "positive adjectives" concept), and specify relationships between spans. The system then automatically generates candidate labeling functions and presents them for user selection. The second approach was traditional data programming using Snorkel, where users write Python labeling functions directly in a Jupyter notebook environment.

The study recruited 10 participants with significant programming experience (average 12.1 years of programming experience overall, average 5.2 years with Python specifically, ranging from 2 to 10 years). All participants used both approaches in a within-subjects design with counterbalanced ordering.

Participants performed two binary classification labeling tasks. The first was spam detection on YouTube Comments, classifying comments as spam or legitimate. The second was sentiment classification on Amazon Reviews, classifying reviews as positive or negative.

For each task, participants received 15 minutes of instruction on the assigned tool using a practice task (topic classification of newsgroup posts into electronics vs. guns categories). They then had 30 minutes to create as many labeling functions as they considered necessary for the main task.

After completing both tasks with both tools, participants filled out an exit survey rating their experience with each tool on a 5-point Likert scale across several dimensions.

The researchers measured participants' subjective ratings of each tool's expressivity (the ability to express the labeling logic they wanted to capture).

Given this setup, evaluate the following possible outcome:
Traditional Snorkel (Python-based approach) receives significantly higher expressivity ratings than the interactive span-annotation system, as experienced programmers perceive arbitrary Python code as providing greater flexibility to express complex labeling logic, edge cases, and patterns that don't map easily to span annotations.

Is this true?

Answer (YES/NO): YES